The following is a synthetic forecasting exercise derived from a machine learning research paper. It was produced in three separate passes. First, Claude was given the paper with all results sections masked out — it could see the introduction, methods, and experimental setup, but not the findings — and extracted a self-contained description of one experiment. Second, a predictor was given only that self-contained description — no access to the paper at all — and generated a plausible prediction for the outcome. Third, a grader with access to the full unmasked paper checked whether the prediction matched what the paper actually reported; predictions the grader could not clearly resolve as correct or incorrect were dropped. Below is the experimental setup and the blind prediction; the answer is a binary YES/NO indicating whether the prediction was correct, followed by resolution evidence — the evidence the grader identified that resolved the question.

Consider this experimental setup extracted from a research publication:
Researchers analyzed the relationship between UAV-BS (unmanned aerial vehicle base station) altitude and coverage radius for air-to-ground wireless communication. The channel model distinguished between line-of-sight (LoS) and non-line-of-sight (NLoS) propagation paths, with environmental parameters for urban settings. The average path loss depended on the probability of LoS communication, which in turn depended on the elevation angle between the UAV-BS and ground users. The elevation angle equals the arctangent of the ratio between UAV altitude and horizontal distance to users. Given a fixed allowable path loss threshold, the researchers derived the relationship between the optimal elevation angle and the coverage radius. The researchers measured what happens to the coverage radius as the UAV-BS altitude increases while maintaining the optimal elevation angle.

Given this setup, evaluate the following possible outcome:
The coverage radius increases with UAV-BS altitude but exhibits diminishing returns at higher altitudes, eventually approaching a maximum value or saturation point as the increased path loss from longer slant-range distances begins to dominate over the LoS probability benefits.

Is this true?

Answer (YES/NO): NO